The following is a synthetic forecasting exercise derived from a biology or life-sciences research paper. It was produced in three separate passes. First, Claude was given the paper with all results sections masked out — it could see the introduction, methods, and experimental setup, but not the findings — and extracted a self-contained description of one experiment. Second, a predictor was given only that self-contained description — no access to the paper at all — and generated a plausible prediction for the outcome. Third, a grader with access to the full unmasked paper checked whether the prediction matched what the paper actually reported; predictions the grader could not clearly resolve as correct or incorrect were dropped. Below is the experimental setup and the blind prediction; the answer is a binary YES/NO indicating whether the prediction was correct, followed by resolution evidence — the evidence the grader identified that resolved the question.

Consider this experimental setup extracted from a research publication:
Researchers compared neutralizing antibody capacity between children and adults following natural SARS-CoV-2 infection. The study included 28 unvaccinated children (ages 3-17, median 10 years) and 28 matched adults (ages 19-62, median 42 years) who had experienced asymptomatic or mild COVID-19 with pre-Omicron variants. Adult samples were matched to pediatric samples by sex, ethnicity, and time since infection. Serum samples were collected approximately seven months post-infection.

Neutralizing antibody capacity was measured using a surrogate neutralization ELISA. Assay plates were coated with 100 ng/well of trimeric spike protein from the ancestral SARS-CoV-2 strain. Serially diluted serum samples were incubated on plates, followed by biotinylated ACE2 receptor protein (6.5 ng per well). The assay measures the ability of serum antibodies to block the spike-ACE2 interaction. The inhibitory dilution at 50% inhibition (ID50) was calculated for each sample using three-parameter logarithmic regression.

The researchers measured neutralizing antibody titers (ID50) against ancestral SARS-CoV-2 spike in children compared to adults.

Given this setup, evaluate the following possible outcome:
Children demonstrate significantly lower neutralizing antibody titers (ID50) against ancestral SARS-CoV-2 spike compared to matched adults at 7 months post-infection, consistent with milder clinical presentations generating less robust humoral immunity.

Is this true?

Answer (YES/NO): NO